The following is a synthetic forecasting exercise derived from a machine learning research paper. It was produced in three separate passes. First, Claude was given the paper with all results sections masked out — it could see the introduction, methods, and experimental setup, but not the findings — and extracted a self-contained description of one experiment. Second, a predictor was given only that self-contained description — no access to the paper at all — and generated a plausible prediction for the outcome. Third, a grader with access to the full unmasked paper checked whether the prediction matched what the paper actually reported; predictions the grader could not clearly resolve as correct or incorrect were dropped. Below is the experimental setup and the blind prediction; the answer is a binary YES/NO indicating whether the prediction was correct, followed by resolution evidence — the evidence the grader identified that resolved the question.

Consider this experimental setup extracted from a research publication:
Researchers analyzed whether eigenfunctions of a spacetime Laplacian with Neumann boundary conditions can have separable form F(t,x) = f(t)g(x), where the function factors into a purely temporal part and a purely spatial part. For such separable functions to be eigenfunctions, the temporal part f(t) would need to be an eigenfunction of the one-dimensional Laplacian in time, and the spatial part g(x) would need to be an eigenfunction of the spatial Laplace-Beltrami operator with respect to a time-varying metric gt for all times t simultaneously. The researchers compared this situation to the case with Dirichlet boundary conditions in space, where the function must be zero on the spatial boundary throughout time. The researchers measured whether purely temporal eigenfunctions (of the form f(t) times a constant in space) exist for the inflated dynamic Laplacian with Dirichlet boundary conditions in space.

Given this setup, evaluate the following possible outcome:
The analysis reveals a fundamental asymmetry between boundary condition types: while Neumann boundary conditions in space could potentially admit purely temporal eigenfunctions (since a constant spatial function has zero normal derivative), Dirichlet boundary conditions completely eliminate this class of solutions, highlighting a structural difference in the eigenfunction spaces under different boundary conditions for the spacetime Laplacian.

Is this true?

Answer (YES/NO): YES